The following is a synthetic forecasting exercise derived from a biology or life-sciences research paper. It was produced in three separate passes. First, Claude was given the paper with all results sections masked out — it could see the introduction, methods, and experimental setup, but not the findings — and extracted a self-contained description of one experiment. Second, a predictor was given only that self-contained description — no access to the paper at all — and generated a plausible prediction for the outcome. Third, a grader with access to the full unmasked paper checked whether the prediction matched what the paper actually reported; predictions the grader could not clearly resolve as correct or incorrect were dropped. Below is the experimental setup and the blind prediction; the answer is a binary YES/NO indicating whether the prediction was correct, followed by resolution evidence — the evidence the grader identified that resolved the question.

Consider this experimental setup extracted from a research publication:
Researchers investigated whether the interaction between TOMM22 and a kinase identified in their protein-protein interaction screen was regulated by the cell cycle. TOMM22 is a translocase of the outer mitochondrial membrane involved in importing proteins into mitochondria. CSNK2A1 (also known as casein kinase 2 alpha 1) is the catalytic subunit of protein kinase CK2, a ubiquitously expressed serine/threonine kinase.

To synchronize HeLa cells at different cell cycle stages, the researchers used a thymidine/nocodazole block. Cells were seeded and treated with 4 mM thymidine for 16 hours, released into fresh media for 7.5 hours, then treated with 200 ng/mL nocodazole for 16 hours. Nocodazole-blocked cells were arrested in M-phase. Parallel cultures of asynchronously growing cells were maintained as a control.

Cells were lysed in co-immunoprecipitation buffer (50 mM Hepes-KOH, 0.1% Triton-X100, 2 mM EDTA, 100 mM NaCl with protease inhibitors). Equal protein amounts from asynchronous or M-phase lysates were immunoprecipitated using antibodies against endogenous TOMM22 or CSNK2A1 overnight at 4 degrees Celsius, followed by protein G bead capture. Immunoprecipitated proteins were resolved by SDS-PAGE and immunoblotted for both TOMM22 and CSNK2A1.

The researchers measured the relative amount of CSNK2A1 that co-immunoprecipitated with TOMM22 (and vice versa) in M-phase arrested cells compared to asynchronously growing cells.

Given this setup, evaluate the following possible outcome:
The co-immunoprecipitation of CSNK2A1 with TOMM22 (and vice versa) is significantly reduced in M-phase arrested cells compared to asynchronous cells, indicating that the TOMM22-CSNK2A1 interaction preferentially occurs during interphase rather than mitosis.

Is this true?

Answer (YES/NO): NO